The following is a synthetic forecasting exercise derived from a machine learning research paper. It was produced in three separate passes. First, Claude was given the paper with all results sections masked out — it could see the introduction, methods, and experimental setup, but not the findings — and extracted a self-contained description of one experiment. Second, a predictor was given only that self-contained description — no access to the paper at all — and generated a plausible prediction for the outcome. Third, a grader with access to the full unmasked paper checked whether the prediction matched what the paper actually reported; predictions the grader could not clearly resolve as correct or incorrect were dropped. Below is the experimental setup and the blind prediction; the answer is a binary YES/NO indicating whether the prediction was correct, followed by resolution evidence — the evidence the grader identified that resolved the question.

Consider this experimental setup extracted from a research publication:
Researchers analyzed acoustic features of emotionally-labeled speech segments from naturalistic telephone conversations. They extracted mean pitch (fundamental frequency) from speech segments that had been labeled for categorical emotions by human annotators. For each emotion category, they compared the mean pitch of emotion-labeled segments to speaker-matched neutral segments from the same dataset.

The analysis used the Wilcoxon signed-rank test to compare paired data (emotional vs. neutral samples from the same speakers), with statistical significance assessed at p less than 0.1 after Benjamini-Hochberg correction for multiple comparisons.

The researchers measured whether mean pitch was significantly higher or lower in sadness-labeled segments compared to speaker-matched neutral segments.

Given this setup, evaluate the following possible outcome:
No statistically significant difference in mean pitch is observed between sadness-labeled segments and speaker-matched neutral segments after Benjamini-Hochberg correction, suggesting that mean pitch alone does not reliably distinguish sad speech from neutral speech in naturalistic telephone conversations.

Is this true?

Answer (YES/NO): NO